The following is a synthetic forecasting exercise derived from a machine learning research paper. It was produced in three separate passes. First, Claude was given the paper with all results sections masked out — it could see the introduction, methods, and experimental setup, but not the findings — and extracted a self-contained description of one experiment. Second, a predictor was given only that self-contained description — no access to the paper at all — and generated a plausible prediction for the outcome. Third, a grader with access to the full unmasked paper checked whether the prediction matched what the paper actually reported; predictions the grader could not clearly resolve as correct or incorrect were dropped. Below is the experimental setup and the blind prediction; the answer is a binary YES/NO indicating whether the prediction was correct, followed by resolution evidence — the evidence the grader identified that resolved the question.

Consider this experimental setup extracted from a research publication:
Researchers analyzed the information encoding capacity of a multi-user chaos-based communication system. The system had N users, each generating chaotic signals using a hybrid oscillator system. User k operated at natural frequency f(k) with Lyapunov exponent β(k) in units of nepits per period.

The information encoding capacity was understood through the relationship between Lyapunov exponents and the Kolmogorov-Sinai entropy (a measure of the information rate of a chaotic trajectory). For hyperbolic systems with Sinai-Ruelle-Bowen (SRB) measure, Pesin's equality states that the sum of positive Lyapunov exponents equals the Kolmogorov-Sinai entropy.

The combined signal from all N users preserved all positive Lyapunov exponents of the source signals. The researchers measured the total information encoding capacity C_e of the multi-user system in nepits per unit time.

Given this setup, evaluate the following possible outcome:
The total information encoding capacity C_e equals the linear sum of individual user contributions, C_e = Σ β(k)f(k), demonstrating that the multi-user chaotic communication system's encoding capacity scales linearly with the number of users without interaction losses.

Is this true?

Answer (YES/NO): YES